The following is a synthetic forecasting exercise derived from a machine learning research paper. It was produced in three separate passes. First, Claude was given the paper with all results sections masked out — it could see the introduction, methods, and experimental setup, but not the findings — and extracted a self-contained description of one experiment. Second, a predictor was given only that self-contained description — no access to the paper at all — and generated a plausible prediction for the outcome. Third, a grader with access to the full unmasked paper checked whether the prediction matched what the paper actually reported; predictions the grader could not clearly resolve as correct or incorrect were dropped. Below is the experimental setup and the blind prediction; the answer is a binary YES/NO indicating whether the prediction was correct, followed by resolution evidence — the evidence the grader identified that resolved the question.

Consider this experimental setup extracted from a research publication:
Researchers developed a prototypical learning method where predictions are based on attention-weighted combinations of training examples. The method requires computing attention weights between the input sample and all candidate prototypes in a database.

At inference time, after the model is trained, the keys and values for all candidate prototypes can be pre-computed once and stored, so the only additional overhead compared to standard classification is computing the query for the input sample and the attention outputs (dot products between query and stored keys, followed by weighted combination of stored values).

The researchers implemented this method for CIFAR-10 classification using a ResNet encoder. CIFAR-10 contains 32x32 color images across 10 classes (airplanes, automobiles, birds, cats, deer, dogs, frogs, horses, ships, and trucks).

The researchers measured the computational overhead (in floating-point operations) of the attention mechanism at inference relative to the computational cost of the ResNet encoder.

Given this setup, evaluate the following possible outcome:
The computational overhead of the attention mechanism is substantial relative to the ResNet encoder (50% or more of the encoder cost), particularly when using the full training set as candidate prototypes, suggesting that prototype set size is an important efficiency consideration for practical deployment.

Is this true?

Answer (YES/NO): NO